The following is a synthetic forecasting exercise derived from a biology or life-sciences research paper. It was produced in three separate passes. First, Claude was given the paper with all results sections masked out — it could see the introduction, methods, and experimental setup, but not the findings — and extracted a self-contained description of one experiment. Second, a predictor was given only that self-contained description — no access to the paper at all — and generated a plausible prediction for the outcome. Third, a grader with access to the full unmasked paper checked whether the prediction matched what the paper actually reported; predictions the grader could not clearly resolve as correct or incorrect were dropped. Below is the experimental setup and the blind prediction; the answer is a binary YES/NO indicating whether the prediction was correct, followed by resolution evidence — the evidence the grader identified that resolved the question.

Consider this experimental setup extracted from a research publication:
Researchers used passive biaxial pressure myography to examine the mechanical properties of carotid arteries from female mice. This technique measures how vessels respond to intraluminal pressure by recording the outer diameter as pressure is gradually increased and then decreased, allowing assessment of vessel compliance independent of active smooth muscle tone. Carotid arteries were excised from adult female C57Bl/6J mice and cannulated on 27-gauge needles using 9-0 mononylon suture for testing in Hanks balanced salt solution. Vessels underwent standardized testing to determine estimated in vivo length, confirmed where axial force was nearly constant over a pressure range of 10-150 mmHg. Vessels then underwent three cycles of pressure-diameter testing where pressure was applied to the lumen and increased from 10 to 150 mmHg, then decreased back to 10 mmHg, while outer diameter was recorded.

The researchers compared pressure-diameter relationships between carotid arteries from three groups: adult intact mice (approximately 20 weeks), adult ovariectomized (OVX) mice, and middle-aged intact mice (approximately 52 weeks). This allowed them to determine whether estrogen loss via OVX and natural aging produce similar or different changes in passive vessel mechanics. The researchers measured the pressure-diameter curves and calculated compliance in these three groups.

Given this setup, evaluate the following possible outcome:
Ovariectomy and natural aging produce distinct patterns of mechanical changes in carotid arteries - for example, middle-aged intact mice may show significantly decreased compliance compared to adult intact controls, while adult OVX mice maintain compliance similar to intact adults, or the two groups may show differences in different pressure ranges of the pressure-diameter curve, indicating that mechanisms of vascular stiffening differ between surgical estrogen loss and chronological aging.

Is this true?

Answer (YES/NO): YES